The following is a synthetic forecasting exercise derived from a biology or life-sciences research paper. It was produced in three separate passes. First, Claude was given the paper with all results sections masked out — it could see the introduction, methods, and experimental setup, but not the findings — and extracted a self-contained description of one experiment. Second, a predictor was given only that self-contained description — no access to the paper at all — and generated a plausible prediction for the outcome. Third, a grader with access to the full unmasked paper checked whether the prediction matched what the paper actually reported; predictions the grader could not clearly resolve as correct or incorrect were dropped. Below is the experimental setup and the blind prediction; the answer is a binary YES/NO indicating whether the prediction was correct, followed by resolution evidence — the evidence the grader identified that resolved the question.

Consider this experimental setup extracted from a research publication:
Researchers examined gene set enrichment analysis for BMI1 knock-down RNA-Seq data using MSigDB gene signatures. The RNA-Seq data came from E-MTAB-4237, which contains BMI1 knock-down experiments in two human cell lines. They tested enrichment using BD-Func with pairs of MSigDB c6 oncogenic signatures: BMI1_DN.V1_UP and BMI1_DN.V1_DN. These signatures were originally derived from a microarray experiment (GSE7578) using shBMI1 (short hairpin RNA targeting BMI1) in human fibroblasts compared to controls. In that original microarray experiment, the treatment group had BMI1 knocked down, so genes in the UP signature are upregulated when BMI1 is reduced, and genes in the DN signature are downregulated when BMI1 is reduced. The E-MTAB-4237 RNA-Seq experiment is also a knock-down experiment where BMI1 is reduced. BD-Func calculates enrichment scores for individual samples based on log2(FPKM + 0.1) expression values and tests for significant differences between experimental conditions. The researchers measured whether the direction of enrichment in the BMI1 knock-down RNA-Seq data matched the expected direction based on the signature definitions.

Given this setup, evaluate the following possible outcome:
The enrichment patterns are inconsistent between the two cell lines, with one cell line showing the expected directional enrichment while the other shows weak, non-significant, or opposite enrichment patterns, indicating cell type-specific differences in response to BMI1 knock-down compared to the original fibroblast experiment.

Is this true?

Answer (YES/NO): NO